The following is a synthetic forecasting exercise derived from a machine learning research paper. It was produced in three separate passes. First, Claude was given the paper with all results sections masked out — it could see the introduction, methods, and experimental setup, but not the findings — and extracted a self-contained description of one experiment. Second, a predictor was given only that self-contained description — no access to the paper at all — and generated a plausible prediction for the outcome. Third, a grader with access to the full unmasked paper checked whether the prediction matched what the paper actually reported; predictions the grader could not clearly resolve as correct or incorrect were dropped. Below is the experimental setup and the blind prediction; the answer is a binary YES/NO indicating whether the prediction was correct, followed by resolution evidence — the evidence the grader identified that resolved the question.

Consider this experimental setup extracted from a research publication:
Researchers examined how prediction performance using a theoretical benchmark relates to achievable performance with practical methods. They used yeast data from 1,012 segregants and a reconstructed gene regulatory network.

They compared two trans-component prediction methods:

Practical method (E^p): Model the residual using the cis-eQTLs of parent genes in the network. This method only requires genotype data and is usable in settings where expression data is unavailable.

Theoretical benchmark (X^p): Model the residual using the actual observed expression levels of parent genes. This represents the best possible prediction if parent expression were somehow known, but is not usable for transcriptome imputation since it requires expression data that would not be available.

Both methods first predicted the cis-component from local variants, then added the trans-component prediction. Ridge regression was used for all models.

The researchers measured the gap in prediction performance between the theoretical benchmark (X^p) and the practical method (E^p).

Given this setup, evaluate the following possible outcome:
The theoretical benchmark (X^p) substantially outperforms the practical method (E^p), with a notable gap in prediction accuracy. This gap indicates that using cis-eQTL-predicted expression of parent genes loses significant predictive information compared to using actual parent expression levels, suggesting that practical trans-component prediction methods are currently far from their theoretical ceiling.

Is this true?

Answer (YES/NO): YES